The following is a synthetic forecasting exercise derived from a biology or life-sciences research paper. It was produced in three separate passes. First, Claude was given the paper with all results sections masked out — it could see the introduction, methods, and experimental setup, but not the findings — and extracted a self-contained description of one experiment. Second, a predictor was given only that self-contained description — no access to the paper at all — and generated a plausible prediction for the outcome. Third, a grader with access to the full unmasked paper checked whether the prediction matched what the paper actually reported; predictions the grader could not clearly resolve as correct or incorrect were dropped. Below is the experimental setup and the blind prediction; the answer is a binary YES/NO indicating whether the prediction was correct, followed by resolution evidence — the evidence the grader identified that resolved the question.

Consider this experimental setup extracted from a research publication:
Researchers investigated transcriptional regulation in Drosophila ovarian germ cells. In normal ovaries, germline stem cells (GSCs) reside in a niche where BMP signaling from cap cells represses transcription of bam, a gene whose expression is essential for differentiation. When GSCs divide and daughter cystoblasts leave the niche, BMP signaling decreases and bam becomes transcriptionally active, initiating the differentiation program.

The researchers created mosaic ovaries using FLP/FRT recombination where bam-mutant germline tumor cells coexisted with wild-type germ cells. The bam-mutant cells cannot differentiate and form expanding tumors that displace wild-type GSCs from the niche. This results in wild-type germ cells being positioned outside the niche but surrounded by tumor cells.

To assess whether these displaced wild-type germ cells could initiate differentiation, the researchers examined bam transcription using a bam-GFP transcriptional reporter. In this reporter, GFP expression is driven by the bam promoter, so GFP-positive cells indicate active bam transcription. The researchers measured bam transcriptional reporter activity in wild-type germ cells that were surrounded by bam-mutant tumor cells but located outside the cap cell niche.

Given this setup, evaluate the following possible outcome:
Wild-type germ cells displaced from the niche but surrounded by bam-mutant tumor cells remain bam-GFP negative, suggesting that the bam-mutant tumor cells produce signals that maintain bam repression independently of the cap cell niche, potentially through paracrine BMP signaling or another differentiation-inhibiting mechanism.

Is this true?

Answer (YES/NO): NO